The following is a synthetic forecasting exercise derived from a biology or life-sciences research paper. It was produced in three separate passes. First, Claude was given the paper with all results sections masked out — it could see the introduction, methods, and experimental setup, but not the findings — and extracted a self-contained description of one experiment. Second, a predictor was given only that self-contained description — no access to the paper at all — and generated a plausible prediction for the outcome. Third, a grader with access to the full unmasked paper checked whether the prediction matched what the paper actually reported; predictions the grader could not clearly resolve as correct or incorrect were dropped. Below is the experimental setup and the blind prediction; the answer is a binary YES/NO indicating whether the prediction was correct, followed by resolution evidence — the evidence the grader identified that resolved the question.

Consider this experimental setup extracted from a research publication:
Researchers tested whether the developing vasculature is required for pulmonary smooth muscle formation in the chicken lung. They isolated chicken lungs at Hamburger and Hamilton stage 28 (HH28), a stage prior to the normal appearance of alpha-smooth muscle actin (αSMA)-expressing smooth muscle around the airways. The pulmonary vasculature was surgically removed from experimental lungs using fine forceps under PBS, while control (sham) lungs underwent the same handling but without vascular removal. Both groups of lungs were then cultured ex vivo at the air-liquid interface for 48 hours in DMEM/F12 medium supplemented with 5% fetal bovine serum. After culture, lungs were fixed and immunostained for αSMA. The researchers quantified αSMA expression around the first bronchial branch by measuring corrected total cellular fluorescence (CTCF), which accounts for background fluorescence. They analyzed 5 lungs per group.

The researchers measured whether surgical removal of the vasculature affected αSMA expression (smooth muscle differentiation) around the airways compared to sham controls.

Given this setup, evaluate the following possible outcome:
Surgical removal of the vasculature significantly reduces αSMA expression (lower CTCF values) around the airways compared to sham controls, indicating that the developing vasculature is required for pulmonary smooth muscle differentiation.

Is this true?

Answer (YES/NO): YES